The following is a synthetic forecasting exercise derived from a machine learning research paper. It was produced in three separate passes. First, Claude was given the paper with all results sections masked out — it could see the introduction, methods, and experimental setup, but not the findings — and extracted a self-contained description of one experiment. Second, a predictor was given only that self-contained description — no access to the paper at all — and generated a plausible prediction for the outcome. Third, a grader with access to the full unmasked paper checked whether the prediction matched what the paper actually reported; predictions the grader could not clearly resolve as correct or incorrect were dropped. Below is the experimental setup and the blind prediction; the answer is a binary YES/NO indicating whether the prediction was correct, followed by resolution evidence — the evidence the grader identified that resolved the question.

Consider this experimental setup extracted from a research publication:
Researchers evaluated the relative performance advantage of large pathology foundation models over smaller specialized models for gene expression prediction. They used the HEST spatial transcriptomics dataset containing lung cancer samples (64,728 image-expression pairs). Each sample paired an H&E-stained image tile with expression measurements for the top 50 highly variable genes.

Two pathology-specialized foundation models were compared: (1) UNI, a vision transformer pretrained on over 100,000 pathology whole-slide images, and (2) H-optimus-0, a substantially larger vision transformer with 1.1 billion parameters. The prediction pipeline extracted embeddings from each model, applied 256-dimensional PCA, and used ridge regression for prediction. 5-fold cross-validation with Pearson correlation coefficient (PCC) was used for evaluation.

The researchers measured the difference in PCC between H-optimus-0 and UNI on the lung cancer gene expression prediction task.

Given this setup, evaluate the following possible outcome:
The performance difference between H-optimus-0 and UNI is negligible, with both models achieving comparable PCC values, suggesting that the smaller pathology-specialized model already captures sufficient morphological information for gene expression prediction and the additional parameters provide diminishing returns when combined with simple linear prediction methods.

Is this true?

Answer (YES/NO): NO